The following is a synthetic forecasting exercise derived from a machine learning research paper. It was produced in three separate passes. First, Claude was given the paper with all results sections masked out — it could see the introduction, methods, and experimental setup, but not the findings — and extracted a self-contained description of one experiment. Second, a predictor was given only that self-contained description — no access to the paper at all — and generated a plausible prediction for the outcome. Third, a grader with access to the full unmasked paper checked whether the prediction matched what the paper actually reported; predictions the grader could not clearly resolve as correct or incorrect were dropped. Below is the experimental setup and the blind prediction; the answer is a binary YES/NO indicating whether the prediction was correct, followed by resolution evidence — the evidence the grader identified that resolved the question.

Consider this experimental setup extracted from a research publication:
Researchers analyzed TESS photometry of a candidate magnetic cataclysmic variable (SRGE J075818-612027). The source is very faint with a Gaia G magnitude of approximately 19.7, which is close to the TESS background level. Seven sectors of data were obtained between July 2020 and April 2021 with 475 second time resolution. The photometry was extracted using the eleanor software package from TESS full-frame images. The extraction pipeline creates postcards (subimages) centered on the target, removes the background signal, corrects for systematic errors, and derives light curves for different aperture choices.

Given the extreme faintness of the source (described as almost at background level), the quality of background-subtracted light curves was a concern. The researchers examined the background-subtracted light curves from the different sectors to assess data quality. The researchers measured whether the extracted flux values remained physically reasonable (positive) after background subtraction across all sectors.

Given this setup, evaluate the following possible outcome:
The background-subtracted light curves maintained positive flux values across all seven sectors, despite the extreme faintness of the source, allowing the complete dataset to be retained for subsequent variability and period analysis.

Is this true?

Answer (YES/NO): NO